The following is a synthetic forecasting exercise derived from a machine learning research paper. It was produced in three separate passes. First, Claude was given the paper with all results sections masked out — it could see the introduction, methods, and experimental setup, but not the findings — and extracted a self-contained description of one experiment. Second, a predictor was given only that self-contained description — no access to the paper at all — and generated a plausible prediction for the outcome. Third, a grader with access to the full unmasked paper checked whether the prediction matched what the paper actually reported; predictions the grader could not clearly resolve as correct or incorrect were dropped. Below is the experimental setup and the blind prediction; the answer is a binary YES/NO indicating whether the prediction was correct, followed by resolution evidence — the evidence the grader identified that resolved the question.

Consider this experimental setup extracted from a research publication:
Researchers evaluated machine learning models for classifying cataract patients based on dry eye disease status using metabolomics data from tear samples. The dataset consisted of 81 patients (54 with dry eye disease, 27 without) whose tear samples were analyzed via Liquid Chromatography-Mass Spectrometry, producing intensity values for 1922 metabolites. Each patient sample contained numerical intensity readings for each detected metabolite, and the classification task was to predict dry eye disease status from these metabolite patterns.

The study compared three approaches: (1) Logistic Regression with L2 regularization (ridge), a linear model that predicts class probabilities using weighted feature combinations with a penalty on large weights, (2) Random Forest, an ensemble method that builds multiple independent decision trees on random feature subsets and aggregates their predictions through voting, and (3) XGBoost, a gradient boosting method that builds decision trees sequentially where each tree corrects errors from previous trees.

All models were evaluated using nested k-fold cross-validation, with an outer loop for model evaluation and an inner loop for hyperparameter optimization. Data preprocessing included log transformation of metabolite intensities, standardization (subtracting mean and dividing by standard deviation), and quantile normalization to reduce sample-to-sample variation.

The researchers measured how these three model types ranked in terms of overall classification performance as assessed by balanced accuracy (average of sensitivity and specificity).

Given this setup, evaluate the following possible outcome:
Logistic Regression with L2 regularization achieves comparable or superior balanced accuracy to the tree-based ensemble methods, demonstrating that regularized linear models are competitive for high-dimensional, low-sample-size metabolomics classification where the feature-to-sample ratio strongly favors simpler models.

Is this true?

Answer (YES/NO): YES